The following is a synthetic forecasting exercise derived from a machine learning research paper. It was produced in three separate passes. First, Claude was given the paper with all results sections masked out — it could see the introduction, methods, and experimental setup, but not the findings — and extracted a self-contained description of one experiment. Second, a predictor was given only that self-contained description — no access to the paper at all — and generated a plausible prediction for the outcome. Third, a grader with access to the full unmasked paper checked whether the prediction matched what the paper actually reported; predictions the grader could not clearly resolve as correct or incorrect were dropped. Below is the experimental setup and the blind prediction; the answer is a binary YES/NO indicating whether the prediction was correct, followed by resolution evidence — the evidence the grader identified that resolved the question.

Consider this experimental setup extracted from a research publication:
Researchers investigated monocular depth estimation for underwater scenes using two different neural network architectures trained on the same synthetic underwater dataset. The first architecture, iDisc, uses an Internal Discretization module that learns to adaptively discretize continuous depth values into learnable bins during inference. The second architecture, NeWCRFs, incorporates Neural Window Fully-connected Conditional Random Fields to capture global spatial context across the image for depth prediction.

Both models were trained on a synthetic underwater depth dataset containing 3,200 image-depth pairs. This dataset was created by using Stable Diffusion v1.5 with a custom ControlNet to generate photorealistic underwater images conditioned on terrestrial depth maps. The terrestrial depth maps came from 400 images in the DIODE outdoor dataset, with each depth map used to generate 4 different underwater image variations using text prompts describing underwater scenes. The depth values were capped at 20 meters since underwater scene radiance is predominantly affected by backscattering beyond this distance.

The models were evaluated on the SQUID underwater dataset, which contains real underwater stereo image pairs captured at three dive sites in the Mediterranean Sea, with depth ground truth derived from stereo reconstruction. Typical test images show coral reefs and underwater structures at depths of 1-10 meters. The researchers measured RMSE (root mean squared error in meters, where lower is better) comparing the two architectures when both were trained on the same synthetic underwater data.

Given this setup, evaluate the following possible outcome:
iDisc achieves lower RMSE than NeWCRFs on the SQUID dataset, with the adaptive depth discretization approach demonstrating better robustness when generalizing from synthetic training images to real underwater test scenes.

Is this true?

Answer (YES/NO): NO